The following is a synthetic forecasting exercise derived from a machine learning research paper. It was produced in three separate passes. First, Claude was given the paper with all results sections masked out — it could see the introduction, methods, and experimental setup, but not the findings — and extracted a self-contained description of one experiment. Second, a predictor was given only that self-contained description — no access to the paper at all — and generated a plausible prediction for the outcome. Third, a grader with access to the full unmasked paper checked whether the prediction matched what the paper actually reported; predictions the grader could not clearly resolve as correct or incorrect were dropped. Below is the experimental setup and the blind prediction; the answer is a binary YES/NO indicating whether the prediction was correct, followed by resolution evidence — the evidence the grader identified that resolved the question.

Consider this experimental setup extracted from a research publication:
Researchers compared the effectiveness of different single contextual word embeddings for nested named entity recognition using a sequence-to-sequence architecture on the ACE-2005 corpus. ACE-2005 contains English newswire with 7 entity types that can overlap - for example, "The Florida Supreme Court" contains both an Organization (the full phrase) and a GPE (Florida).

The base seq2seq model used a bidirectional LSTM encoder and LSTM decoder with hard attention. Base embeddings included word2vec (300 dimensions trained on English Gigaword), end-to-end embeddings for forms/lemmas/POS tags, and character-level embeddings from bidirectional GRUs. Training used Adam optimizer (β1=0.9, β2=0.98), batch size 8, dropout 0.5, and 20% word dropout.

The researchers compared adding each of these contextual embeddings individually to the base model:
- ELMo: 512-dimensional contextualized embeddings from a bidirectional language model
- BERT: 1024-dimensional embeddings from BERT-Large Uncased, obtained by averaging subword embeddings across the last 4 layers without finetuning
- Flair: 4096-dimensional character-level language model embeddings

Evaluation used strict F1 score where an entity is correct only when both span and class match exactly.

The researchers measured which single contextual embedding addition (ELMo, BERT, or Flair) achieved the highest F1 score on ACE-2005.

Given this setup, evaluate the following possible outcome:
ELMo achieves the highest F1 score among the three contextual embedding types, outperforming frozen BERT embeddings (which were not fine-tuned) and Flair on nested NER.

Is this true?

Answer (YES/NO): NO